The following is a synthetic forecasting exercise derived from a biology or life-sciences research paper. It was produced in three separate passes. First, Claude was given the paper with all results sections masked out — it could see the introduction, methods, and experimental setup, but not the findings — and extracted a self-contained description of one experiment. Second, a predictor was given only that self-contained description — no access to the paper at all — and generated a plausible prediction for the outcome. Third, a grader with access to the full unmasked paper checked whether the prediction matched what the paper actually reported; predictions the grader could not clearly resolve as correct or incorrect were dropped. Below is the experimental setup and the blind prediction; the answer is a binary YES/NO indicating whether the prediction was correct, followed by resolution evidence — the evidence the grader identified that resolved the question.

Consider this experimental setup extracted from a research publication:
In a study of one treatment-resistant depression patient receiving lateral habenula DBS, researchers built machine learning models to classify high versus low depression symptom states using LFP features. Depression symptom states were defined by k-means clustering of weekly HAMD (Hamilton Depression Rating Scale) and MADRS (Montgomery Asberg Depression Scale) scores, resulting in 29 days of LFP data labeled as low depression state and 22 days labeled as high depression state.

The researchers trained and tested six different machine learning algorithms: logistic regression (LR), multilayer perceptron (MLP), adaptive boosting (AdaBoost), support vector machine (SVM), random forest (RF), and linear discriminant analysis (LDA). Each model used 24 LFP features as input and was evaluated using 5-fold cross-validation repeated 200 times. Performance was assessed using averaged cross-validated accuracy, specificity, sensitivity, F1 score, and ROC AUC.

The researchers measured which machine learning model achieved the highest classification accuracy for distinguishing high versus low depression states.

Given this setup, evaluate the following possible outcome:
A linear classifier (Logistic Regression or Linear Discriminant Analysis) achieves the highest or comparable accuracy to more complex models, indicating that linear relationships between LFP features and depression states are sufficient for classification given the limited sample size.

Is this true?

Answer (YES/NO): YES